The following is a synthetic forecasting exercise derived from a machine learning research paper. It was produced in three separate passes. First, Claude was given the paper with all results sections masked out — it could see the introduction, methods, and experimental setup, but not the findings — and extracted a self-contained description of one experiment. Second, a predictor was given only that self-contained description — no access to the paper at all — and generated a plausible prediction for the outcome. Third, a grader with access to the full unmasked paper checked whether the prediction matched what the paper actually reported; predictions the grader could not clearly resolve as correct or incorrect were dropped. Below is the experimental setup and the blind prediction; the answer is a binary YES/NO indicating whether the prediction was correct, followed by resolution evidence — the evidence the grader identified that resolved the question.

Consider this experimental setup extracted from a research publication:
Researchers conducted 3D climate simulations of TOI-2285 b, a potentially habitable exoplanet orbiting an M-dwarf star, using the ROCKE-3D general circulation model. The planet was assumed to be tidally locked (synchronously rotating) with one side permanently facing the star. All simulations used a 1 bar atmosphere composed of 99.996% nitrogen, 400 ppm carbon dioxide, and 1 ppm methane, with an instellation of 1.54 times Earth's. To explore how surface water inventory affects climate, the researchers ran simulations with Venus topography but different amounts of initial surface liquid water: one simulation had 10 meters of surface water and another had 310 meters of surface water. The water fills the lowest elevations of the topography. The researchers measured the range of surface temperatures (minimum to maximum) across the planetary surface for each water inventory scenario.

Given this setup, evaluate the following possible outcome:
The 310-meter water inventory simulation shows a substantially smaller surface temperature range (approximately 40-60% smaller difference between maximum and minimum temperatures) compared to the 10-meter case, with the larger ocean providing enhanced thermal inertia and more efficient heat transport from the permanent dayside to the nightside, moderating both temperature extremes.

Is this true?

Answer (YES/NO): NO